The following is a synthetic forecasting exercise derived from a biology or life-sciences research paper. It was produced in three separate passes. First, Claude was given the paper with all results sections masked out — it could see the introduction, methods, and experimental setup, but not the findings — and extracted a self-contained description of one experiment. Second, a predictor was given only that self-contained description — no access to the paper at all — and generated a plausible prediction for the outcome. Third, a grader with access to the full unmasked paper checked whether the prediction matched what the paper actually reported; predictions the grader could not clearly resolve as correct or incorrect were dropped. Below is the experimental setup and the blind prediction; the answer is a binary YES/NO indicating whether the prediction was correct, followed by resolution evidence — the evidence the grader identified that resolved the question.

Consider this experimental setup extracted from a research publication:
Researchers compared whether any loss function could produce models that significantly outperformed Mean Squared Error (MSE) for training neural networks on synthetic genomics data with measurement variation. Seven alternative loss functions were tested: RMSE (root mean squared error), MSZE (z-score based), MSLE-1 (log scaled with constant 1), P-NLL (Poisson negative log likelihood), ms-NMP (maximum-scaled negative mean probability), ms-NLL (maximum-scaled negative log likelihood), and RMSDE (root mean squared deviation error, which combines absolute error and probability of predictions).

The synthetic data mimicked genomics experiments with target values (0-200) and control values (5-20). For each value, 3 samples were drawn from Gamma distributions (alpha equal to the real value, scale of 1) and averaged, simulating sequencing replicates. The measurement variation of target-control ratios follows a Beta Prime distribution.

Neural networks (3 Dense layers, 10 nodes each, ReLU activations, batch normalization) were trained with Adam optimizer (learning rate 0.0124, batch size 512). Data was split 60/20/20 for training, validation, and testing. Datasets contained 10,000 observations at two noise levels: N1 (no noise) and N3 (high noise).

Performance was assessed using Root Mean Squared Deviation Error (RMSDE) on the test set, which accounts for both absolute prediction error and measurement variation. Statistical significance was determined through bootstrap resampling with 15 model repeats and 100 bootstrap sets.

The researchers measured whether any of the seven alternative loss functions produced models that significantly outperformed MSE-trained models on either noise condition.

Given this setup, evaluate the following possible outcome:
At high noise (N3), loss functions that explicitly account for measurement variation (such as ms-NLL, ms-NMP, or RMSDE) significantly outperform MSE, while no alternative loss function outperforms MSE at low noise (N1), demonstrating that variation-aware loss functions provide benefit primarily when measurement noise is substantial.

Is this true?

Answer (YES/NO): NO